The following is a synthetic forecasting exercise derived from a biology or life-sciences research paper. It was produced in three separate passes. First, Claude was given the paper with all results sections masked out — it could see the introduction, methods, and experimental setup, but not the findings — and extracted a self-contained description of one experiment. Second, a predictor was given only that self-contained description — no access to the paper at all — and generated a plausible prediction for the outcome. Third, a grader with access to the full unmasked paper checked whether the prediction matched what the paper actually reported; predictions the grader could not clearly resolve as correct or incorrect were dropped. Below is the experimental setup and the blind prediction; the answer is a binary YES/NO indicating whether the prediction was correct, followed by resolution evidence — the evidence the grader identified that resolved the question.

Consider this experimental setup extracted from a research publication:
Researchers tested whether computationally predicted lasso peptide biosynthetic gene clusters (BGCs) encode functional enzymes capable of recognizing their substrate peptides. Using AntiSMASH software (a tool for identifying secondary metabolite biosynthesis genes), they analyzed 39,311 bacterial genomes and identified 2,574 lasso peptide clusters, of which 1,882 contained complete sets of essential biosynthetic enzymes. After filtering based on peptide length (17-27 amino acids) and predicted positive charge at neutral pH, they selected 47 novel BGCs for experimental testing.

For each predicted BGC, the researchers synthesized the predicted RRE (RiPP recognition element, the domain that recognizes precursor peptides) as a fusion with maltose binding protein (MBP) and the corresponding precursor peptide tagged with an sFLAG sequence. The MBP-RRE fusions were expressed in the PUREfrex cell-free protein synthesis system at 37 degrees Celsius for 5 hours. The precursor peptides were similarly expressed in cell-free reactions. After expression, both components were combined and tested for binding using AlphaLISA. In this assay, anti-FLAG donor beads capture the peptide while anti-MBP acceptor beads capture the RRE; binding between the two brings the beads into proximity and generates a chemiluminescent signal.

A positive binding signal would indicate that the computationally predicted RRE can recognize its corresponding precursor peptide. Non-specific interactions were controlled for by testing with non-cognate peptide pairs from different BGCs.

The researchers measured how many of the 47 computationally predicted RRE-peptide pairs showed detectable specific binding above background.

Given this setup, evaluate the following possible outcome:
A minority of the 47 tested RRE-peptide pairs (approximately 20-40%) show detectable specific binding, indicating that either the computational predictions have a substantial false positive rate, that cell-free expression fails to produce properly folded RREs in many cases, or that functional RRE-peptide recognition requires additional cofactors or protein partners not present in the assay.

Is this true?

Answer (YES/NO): NO